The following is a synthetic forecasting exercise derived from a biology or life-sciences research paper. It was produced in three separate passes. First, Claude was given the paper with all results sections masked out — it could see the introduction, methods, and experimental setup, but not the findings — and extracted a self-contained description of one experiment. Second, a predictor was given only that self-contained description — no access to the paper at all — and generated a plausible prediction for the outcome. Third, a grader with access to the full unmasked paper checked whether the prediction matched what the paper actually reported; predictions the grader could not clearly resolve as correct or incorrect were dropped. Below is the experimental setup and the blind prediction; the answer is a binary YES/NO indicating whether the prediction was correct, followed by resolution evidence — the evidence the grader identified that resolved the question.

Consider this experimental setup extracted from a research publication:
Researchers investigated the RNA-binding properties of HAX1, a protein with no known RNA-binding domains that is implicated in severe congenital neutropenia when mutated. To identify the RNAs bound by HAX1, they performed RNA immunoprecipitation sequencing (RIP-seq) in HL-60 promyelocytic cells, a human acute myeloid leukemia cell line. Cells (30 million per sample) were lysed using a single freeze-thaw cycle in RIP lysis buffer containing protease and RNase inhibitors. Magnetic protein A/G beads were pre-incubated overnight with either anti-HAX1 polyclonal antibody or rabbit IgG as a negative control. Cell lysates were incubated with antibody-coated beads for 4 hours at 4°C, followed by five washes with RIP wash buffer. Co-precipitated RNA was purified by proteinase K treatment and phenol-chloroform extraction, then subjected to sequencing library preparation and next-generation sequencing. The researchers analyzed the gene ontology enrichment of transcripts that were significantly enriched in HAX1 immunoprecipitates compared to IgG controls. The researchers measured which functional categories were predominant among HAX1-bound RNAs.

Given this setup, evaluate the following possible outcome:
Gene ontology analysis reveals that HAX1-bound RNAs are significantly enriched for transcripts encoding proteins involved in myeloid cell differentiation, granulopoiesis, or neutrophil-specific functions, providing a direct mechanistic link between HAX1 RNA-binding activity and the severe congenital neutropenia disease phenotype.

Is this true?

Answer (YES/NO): NO